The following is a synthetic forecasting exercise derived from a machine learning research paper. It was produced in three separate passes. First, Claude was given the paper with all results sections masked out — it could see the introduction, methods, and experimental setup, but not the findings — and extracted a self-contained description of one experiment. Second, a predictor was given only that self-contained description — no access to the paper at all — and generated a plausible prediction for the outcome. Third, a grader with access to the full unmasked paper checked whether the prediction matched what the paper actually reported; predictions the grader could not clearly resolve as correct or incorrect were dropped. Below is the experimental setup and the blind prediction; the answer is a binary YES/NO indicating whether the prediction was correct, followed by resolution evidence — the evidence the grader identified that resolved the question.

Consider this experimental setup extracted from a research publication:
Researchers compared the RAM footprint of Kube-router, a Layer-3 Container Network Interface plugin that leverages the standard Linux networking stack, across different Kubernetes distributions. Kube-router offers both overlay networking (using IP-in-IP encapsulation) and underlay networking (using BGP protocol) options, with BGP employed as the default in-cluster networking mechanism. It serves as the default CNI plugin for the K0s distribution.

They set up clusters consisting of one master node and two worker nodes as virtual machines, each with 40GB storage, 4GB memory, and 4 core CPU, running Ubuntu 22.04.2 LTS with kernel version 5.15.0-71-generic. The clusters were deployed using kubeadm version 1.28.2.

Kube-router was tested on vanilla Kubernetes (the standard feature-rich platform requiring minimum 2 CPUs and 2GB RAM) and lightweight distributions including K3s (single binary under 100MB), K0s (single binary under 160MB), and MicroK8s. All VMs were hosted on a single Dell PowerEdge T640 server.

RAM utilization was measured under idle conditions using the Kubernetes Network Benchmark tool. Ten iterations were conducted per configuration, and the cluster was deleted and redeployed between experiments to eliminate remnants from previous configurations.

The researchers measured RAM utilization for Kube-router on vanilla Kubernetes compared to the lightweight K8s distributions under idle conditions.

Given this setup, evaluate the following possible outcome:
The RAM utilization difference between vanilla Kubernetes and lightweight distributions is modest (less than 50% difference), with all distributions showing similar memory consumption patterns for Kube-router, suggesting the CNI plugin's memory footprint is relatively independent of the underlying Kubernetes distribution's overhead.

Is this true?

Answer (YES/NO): NO